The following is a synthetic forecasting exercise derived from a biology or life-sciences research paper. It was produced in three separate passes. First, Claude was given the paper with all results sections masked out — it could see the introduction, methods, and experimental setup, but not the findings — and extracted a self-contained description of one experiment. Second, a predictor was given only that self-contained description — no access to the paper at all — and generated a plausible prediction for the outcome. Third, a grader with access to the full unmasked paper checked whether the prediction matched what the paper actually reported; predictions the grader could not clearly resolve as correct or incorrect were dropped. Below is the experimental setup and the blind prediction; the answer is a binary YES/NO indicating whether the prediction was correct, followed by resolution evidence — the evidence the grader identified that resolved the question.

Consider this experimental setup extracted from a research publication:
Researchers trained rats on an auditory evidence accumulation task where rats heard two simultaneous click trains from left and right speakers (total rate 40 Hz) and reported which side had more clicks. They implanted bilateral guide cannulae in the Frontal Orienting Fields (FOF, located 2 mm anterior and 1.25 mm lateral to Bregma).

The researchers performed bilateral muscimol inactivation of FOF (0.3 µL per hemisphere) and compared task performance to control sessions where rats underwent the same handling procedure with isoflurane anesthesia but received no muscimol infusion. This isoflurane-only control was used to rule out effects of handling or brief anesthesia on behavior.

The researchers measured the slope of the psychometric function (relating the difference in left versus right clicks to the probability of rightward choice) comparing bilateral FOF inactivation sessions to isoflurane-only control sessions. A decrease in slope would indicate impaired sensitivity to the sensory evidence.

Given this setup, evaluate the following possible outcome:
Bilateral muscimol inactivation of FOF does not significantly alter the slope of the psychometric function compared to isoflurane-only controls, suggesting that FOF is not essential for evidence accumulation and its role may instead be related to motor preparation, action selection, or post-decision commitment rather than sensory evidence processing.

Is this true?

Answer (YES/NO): NO